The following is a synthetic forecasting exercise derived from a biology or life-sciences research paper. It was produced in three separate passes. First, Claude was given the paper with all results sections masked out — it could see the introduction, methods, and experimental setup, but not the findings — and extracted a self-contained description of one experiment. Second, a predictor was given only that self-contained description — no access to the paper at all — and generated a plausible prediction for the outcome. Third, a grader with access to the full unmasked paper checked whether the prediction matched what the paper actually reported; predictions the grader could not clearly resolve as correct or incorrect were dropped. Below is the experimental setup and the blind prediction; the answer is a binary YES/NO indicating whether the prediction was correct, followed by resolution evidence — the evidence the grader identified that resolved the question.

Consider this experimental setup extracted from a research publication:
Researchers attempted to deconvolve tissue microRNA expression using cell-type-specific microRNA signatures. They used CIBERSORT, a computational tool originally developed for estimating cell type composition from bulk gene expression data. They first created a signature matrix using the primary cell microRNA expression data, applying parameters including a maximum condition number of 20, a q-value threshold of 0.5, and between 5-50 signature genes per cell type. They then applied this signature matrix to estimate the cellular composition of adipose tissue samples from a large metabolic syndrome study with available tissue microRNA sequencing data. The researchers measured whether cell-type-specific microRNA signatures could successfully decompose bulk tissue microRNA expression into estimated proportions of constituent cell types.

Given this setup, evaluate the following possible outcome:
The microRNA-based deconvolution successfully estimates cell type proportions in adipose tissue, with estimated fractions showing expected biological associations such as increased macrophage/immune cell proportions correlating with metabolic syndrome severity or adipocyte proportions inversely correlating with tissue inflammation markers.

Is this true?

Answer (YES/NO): NO